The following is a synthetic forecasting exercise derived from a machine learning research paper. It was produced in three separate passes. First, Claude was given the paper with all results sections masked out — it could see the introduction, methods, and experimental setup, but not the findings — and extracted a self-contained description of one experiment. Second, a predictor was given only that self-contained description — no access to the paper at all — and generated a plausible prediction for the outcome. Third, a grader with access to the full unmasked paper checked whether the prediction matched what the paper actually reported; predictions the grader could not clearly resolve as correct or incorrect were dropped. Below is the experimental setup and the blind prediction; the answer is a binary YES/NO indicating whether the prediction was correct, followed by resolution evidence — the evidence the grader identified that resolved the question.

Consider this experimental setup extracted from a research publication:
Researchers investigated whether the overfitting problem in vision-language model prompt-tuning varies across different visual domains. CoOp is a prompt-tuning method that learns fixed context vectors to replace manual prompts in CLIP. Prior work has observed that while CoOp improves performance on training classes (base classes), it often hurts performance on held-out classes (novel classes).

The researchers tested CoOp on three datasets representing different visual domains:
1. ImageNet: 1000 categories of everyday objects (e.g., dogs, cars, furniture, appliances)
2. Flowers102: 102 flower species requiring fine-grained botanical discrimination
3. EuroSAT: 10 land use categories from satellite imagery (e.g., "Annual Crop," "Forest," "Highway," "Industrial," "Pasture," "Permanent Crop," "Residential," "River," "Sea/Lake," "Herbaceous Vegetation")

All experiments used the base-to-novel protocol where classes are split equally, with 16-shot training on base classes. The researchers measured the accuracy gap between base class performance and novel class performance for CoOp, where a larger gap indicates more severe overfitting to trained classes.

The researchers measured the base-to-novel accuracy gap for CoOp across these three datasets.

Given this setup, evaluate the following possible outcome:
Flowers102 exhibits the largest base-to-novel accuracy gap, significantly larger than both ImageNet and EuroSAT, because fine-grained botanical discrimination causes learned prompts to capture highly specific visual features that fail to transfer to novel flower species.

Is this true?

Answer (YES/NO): NO